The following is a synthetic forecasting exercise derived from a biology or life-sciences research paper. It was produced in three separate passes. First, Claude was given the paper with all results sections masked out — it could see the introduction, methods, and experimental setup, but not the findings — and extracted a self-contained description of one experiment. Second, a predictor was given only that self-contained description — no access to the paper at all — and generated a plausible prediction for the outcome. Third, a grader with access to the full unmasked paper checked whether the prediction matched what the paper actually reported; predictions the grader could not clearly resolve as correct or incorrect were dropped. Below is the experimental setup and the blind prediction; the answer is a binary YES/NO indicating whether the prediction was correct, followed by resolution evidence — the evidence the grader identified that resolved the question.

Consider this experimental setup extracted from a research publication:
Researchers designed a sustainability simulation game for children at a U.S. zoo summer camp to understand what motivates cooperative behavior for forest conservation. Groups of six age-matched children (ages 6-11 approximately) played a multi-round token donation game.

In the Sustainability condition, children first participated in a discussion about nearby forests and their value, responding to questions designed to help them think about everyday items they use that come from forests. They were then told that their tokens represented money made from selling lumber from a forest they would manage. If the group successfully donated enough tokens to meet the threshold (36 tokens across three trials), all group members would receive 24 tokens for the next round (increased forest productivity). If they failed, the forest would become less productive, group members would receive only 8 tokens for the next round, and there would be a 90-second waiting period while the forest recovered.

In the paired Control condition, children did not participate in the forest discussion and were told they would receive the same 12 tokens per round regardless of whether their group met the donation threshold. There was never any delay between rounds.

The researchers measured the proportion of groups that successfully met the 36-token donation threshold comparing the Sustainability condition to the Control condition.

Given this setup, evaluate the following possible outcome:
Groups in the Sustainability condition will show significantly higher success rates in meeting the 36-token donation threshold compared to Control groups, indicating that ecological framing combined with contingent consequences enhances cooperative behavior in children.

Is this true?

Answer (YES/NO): YES